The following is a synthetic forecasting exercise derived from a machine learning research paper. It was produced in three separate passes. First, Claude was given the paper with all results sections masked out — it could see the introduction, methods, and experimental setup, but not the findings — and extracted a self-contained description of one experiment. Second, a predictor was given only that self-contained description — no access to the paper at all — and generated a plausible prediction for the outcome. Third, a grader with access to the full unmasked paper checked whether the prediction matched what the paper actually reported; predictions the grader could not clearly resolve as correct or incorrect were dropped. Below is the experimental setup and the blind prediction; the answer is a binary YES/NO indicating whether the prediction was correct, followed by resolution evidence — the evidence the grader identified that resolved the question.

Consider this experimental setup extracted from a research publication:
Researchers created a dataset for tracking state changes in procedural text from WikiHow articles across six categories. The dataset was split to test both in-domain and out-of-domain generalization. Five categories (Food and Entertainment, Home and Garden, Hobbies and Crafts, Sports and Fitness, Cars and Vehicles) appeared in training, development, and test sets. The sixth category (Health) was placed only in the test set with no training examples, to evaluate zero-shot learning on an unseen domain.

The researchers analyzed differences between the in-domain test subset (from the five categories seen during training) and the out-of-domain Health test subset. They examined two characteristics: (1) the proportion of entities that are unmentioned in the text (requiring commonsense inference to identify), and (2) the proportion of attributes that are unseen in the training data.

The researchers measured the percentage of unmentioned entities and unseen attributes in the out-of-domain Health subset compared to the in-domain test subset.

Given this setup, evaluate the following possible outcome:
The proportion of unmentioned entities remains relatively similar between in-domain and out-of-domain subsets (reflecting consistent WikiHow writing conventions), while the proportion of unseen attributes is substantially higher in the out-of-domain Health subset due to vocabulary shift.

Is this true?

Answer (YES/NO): NO